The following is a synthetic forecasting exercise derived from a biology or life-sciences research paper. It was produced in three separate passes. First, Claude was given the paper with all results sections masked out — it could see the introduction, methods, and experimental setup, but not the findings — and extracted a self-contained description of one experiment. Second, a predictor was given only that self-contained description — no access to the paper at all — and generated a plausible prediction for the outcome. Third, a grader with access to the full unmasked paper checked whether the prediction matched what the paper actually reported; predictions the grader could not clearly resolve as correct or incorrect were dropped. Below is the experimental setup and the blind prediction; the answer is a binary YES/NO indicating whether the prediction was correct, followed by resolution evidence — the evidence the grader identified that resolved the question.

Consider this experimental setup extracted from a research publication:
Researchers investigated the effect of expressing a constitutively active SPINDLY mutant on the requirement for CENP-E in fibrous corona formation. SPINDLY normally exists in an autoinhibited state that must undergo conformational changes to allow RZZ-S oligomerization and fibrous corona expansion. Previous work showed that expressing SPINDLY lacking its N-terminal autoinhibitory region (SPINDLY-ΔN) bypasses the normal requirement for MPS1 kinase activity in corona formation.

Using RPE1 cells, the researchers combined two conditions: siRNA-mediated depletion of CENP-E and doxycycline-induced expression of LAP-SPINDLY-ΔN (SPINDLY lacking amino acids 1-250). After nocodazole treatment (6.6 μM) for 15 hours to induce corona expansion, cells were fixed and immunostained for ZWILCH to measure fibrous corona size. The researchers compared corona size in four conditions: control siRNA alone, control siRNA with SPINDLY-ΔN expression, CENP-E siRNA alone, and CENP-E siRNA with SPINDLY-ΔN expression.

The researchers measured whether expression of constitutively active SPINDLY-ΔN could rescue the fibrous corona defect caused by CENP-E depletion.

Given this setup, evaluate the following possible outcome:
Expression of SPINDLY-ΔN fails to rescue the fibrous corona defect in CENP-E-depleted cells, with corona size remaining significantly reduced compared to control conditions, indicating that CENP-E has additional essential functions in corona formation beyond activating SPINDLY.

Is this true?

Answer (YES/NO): YES